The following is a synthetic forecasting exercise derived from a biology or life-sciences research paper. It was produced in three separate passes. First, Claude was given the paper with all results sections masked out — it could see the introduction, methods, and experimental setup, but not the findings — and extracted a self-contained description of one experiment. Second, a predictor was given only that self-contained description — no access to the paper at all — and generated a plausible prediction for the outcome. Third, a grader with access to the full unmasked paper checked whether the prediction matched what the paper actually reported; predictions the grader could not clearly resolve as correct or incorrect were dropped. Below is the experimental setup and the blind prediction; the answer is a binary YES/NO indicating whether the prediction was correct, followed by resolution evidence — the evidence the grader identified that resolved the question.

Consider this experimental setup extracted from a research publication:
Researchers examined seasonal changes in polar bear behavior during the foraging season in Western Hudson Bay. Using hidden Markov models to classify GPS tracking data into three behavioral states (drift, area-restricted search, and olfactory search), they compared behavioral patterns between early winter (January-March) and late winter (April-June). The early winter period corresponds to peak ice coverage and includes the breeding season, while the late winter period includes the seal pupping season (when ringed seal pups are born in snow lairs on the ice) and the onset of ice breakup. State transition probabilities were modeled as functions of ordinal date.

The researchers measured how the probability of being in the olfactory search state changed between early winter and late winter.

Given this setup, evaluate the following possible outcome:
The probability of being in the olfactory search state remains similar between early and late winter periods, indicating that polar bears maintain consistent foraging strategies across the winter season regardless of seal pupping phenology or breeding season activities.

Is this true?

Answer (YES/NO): NO